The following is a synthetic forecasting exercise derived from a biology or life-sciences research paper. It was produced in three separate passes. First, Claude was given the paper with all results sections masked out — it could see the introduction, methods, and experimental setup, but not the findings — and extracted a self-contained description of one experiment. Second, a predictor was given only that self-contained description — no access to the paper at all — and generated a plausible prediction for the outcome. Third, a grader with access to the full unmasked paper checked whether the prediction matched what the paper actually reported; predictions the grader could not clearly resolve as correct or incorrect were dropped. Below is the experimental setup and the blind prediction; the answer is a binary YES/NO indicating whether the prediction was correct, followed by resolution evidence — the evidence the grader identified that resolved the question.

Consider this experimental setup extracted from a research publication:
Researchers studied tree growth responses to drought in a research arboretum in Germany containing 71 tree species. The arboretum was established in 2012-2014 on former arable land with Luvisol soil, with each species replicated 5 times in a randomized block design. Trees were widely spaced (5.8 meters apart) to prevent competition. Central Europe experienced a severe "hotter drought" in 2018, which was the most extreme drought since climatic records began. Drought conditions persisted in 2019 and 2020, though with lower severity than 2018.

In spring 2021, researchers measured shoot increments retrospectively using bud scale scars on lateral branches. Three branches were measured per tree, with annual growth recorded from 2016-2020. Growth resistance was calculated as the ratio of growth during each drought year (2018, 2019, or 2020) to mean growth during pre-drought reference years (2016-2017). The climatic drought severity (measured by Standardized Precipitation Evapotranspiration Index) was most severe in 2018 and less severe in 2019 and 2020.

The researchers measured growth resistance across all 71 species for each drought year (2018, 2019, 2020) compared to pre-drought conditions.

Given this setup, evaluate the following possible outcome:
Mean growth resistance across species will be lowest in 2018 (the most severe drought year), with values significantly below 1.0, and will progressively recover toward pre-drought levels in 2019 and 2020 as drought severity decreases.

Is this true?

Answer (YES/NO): NO